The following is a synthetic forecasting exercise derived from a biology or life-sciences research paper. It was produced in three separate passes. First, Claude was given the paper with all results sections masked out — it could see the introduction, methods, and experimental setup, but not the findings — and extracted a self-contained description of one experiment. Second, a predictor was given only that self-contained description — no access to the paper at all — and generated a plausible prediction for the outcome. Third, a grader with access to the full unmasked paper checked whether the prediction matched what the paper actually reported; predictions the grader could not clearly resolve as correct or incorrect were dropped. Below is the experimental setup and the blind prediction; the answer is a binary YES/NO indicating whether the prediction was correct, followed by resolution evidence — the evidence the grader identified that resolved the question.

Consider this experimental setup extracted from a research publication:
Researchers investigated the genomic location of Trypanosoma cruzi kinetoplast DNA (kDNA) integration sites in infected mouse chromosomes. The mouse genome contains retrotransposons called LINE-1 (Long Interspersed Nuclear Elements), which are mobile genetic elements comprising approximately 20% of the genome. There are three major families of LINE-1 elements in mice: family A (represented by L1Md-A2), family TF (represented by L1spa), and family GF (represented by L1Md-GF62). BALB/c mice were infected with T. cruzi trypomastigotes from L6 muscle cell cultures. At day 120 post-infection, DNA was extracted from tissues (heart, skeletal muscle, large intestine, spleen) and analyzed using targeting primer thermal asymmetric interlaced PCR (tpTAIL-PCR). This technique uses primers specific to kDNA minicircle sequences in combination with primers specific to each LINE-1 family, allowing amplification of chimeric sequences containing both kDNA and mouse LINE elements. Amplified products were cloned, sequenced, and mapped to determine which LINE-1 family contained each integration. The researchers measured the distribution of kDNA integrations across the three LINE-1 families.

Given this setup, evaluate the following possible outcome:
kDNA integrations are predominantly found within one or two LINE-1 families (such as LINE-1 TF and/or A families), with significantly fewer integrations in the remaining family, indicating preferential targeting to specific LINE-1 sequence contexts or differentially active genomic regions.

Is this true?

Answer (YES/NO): YES